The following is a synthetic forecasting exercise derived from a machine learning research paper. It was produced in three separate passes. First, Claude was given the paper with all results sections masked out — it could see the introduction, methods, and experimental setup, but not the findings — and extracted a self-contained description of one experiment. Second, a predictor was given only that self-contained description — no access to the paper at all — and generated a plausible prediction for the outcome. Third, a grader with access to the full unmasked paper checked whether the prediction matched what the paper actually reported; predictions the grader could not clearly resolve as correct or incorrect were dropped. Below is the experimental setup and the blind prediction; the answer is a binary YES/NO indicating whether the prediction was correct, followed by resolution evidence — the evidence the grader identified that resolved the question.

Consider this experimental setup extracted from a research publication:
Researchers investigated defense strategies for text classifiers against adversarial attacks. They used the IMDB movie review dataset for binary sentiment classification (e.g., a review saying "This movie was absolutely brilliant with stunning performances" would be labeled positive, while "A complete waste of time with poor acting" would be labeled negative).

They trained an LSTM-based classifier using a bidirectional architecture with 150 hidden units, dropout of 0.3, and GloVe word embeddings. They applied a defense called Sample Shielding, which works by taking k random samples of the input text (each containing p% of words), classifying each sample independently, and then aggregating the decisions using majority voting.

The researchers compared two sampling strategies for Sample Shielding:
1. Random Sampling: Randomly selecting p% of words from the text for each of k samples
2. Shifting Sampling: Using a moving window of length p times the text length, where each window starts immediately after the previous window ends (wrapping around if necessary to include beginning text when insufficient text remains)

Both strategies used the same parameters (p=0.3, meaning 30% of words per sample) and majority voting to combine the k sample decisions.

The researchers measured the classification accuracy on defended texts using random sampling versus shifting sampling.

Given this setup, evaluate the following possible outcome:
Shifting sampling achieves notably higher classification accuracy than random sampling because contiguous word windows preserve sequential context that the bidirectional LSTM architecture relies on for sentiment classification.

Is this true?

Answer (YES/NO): NO